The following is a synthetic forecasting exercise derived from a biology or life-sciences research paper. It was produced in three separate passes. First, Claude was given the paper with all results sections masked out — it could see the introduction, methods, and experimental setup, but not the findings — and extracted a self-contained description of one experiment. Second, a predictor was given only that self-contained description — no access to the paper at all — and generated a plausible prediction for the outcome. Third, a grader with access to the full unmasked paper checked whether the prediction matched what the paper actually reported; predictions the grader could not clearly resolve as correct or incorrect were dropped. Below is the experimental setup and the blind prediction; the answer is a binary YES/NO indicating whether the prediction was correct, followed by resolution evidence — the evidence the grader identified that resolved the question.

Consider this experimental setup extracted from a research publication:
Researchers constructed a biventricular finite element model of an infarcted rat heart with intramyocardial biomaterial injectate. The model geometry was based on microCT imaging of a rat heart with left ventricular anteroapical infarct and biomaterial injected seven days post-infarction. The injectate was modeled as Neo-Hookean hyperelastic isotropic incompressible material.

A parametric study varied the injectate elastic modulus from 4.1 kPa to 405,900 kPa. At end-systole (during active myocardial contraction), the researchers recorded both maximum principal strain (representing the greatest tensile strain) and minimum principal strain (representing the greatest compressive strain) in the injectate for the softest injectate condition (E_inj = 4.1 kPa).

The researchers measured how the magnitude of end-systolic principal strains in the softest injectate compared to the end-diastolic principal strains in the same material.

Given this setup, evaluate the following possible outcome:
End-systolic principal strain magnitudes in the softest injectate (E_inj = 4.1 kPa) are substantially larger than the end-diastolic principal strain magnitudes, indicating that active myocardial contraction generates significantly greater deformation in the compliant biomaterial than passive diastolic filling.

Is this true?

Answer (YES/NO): YES